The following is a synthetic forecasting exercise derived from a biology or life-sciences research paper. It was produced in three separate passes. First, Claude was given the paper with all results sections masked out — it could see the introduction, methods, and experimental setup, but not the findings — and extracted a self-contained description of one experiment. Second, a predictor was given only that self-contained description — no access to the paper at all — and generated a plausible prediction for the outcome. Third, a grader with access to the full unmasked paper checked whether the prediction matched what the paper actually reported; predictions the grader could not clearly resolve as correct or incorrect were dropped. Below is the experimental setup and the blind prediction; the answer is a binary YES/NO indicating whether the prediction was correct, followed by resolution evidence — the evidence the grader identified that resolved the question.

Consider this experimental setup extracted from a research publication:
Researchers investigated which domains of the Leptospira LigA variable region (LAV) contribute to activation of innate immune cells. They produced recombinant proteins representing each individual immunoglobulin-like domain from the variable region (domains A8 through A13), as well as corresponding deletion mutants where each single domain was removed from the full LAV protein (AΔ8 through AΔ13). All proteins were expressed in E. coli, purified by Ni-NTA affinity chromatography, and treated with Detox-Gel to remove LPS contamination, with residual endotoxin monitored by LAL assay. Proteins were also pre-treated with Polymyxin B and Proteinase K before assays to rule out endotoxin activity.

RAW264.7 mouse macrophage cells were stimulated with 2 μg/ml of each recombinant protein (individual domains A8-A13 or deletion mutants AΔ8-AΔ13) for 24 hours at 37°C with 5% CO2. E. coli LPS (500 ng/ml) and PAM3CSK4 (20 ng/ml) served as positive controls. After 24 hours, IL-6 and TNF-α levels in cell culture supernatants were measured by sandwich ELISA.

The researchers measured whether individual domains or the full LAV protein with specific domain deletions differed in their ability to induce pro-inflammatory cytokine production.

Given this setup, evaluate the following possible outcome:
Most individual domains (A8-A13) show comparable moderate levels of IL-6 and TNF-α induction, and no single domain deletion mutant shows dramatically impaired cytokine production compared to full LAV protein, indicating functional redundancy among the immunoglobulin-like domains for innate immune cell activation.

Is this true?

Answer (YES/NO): NO